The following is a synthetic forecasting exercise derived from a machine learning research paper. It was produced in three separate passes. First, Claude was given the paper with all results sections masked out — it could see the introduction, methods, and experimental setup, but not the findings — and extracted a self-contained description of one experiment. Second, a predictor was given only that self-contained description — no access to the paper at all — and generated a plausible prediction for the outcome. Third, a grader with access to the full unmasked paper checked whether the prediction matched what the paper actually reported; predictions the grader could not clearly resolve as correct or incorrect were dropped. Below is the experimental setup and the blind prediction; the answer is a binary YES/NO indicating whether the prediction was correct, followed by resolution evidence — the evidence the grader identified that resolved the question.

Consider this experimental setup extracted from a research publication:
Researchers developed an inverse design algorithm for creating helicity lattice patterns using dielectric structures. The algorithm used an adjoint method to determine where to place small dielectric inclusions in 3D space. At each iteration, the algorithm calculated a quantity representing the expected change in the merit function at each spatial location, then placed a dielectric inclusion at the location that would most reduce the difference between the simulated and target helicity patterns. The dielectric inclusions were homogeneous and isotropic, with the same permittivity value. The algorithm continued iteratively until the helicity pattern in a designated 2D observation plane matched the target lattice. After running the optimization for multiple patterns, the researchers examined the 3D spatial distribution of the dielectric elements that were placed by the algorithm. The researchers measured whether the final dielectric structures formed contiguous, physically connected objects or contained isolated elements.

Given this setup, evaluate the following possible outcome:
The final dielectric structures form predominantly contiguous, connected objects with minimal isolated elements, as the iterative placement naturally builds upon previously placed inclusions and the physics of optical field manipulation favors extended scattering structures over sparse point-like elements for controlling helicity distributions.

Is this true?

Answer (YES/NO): NO